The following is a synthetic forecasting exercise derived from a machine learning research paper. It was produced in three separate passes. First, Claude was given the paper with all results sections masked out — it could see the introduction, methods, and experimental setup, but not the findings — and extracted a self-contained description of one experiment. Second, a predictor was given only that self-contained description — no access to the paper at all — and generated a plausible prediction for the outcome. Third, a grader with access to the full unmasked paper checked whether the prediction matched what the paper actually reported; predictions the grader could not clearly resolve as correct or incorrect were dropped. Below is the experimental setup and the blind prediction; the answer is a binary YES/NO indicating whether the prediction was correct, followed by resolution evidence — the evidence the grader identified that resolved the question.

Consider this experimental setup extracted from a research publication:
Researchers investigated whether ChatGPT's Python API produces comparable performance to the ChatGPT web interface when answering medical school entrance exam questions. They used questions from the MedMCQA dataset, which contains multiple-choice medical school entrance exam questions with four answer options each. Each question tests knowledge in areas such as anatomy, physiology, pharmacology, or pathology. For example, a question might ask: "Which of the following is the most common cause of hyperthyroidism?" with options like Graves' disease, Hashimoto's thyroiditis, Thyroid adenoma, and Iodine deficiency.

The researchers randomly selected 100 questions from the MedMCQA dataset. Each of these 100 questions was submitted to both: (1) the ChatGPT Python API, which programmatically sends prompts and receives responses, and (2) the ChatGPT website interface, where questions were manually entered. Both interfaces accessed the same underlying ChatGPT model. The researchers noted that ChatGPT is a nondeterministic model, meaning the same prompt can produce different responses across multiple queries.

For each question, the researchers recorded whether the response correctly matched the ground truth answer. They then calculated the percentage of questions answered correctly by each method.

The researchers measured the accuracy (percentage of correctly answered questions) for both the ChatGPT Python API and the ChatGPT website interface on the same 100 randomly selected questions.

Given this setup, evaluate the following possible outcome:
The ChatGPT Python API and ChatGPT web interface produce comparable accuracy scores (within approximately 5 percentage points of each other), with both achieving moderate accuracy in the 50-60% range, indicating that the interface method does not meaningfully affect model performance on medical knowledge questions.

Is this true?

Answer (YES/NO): NO